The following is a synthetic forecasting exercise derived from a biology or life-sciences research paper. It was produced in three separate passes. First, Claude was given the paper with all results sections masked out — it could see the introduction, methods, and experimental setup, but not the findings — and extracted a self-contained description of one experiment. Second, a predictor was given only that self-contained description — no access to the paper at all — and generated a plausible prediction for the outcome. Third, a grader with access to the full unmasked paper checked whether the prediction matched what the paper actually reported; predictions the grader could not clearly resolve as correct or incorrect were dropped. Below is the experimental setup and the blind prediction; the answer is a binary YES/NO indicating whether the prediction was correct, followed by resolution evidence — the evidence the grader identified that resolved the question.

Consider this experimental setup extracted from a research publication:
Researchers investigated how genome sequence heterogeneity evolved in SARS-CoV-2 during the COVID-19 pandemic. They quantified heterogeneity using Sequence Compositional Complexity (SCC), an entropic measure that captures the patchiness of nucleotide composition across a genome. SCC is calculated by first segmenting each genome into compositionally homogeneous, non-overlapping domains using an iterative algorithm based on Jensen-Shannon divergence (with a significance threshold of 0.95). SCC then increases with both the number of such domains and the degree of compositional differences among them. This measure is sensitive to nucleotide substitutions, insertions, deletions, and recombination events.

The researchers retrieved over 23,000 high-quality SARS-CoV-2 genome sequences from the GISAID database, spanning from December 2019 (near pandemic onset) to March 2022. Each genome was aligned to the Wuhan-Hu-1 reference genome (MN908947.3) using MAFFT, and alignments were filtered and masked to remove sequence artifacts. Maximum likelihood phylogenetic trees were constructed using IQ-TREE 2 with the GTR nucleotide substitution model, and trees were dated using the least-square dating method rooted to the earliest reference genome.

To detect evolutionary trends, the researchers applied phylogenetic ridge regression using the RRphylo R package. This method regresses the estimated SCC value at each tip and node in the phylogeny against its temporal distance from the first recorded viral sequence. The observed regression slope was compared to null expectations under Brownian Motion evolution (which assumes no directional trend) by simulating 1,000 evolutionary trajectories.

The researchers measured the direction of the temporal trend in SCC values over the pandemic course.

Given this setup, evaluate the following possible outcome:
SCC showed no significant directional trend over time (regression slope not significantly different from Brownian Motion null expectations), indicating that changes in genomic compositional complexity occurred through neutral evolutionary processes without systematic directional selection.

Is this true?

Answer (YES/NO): NO